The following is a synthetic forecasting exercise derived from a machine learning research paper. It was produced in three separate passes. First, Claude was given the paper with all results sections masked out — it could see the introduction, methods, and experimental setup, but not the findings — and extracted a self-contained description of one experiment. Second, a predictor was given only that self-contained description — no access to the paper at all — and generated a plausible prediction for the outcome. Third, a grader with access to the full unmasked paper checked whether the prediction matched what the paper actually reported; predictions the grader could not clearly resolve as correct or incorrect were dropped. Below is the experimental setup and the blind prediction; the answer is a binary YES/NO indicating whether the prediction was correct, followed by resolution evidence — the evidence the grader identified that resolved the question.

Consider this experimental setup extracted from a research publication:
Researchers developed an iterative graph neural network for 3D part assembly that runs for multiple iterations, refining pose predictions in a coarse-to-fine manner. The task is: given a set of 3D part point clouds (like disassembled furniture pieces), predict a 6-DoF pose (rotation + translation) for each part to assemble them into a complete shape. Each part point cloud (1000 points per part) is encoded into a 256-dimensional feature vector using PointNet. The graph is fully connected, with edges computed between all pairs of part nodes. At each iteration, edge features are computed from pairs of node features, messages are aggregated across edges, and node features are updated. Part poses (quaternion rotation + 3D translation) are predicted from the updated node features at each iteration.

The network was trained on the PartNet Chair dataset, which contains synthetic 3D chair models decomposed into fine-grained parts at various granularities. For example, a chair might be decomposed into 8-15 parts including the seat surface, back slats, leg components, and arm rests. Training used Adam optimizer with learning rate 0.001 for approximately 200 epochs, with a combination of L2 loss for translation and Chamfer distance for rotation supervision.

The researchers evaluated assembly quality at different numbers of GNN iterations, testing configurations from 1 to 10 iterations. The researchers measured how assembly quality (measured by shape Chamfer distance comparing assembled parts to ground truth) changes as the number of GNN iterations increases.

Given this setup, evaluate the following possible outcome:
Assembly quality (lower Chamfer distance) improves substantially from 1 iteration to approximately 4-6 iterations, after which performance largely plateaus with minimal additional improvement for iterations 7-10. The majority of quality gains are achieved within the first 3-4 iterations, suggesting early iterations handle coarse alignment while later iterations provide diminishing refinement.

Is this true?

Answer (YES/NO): NO